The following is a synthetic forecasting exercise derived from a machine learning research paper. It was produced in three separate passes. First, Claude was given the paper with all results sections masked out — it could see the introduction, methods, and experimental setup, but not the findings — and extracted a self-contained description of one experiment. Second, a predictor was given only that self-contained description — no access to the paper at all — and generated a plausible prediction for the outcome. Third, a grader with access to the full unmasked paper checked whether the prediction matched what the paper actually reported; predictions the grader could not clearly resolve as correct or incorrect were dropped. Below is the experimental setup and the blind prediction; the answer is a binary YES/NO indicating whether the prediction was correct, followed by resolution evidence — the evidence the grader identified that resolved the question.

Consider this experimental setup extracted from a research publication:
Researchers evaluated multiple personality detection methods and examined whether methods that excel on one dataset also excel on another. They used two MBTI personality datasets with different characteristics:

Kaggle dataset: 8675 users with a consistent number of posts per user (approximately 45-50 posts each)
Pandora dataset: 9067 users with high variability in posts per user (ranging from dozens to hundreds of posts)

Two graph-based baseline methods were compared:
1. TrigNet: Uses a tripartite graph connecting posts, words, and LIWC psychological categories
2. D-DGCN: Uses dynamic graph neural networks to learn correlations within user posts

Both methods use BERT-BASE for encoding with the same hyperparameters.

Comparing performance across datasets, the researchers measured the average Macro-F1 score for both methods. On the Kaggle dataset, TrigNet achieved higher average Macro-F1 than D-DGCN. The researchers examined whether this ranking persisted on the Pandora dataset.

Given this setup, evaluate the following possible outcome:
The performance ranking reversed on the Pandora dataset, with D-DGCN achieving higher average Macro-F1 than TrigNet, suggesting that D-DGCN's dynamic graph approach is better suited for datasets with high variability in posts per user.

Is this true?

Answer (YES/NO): YES